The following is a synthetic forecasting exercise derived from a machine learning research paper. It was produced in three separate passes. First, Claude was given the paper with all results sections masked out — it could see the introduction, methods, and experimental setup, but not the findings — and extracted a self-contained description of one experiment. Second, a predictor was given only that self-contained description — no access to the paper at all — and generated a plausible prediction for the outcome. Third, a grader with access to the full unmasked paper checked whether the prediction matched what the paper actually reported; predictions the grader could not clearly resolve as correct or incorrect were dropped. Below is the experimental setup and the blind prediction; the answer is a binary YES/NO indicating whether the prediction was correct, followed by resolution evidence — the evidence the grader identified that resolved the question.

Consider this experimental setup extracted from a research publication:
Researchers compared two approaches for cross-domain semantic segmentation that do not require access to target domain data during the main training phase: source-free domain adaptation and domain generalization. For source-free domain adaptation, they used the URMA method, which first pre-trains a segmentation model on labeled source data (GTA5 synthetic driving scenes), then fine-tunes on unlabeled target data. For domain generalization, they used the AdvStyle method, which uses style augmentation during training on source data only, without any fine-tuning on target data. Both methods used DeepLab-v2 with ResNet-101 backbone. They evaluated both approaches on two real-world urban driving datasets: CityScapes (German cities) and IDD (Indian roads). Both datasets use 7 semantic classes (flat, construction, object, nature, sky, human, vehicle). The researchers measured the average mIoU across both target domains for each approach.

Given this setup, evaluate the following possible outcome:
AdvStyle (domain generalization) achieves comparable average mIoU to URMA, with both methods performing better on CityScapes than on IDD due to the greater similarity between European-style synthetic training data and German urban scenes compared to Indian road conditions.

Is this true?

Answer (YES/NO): YES